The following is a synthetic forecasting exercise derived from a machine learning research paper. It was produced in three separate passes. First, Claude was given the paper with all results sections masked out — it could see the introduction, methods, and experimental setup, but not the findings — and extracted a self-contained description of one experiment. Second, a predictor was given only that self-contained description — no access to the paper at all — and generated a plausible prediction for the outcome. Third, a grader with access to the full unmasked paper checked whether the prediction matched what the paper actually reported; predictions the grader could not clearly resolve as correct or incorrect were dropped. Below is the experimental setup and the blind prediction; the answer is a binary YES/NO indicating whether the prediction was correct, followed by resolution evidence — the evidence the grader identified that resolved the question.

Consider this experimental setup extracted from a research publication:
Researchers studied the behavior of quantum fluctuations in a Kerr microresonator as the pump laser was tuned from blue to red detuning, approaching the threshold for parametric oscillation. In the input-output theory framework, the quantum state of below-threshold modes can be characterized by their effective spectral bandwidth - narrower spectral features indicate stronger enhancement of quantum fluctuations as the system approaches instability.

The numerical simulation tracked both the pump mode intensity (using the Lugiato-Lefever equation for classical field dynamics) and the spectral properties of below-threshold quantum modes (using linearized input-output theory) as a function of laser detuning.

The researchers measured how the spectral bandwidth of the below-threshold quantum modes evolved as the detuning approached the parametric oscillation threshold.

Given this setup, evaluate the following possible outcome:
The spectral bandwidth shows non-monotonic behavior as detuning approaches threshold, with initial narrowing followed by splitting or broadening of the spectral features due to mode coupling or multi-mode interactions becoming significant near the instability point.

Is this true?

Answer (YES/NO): NO